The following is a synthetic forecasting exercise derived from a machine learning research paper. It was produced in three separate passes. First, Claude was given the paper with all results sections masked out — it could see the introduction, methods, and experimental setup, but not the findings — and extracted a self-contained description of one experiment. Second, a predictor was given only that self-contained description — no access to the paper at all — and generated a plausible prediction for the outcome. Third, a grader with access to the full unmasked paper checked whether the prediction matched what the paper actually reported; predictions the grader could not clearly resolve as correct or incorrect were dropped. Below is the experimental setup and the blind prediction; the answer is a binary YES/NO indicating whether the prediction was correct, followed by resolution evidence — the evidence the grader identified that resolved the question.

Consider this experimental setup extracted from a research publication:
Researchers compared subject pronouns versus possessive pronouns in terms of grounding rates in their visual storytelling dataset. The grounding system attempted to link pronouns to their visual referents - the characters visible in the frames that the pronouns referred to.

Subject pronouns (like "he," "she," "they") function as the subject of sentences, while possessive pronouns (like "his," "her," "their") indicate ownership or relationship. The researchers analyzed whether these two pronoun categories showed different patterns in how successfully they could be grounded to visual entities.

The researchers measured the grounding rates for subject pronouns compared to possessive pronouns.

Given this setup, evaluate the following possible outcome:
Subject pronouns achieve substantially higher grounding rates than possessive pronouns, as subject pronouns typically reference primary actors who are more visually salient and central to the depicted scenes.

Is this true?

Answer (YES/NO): YES